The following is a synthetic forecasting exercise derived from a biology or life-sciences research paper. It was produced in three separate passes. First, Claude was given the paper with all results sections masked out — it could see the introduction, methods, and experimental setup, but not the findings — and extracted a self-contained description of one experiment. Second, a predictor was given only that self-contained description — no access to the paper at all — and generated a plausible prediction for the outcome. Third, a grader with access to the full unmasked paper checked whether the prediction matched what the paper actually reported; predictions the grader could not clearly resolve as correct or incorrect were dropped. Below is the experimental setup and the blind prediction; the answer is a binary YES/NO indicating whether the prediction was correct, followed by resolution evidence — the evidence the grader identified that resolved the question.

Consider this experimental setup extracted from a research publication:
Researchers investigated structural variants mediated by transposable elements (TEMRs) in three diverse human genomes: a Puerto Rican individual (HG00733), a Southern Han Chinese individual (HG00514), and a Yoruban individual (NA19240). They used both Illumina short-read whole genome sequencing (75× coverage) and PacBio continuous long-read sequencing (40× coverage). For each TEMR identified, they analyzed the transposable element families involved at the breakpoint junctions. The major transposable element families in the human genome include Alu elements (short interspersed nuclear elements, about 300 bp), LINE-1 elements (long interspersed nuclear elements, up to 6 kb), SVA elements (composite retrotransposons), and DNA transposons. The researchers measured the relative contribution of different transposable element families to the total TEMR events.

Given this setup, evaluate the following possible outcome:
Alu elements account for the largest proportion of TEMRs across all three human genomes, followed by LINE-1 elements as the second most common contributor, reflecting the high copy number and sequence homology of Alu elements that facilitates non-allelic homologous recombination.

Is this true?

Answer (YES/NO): YES